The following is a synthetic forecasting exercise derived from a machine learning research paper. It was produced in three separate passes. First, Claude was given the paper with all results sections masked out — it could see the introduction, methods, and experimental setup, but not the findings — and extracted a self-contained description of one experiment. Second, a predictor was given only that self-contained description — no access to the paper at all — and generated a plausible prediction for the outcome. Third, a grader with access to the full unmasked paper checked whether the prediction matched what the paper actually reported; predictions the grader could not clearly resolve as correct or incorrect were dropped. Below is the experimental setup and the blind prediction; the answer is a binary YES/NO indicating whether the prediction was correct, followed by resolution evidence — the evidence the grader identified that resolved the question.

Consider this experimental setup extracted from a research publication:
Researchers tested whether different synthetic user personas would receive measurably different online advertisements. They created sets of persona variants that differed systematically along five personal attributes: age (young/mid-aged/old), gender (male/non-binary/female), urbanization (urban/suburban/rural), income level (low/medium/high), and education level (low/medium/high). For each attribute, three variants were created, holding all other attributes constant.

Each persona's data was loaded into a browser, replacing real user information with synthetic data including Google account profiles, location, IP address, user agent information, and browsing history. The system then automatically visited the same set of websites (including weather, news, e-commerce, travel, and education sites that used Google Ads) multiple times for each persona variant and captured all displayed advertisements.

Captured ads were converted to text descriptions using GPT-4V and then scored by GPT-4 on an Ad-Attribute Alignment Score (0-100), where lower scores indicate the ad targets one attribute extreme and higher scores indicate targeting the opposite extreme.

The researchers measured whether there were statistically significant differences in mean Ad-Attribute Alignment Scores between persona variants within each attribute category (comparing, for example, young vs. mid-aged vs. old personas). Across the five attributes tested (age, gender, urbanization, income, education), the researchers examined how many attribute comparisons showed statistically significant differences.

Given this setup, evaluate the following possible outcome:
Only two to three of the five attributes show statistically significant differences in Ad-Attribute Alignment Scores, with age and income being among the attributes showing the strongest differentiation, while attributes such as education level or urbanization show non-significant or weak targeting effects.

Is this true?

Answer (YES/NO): NO